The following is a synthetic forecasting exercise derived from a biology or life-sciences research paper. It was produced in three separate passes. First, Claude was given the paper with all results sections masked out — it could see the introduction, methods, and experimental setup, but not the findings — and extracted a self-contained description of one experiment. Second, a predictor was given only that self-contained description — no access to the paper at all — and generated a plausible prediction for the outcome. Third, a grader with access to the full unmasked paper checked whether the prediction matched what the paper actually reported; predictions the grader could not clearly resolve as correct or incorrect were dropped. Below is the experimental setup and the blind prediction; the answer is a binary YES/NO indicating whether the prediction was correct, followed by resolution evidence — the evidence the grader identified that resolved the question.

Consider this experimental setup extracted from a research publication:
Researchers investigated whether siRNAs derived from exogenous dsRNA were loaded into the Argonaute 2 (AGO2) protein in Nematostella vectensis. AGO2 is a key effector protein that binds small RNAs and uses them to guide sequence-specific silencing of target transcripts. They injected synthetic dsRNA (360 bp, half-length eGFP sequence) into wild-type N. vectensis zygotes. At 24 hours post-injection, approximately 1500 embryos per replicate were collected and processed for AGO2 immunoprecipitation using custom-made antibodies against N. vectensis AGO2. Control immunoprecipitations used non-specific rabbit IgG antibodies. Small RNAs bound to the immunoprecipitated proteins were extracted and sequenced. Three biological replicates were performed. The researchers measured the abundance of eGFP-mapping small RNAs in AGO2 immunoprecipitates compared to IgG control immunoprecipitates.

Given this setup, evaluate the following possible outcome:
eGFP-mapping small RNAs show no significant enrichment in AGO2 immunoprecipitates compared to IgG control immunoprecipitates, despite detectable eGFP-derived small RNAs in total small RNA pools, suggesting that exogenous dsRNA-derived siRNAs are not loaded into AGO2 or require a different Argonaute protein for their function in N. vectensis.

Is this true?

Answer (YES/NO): NO